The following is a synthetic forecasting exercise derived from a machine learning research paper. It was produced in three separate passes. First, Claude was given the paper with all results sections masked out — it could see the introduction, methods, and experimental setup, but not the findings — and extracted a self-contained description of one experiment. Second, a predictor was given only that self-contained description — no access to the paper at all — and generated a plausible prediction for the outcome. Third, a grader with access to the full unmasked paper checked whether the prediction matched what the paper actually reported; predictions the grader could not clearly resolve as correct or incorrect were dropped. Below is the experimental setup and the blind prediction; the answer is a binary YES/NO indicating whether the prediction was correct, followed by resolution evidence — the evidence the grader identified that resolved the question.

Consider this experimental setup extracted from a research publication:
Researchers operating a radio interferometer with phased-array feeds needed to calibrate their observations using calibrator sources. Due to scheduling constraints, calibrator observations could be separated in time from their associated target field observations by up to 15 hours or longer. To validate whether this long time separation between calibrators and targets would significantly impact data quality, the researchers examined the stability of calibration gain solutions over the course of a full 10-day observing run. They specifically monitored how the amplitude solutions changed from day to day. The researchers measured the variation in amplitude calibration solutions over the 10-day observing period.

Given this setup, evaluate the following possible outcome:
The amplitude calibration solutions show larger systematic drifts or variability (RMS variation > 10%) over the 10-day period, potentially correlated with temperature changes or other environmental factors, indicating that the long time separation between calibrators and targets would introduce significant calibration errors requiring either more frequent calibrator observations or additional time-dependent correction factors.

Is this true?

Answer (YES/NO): NO